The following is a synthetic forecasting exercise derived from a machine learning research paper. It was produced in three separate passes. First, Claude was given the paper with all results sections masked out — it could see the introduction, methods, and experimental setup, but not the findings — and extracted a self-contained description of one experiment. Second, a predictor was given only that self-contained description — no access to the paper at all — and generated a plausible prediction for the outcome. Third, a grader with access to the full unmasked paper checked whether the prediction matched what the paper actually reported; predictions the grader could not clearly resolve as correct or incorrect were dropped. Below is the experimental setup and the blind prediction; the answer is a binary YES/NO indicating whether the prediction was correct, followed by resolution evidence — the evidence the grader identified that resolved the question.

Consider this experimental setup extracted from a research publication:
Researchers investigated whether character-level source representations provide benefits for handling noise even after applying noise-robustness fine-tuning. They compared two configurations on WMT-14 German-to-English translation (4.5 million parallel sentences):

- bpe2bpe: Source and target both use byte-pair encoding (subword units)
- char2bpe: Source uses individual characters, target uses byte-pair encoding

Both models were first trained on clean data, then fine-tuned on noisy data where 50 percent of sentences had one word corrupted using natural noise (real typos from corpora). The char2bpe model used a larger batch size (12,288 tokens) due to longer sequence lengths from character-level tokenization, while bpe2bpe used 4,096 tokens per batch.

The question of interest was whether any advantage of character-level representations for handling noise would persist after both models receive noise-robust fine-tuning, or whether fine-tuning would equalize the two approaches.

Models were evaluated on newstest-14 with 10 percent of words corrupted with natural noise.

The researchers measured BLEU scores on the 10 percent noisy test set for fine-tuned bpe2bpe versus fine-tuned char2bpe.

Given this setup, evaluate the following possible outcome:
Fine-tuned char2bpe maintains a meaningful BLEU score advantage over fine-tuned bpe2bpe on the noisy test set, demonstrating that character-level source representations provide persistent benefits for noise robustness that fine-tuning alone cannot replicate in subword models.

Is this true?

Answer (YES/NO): NO